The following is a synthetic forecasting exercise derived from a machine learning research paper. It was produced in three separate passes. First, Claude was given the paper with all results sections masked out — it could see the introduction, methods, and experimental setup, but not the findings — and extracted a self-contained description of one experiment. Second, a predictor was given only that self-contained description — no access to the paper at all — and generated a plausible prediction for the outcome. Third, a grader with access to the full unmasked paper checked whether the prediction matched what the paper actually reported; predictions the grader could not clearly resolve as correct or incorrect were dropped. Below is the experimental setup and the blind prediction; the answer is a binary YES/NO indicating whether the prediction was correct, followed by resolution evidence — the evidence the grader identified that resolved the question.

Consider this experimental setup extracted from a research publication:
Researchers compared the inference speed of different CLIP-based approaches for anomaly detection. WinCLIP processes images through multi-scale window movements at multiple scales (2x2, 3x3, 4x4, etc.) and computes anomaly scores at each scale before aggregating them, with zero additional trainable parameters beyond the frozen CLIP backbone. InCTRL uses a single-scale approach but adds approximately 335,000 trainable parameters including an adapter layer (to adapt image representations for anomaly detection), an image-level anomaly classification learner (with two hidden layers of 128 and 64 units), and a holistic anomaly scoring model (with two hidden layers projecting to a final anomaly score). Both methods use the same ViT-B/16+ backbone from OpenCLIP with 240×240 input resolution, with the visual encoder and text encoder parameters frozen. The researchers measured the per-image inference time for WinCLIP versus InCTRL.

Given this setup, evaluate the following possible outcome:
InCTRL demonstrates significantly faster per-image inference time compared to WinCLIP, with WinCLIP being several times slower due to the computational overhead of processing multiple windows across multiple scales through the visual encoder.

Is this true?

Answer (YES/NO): YES